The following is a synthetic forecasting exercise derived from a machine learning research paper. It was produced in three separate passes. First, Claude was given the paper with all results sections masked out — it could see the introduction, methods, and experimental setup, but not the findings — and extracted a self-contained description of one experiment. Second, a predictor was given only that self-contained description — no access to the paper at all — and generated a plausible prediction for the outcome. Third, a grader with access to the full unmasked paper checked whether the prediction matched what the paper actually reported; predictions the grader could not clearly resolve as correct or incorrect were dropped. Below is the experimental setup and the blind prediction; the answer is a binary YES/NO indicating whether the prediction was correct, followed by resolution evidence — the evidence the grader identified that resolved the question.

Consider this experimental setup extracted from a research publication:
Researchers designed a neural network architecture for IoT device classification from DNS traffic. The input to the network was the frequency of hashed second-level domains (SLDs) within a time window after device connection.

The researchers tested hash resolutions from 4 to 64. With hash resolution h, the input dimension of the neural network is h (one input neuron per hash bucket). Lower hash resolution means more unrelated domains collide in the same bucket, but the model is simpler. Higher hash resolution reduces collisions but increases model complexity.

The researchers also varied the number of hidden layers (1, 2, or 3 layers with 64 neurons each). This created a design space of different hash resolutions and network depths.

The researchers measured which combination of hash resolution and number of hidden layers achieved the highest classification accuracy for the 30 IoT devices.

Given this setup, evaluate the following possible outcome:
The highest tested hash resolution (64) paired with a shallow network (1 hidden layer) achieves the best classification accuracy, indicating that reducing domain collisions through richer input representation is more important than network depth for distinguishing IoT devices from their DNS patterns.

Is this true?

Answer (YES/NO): NO